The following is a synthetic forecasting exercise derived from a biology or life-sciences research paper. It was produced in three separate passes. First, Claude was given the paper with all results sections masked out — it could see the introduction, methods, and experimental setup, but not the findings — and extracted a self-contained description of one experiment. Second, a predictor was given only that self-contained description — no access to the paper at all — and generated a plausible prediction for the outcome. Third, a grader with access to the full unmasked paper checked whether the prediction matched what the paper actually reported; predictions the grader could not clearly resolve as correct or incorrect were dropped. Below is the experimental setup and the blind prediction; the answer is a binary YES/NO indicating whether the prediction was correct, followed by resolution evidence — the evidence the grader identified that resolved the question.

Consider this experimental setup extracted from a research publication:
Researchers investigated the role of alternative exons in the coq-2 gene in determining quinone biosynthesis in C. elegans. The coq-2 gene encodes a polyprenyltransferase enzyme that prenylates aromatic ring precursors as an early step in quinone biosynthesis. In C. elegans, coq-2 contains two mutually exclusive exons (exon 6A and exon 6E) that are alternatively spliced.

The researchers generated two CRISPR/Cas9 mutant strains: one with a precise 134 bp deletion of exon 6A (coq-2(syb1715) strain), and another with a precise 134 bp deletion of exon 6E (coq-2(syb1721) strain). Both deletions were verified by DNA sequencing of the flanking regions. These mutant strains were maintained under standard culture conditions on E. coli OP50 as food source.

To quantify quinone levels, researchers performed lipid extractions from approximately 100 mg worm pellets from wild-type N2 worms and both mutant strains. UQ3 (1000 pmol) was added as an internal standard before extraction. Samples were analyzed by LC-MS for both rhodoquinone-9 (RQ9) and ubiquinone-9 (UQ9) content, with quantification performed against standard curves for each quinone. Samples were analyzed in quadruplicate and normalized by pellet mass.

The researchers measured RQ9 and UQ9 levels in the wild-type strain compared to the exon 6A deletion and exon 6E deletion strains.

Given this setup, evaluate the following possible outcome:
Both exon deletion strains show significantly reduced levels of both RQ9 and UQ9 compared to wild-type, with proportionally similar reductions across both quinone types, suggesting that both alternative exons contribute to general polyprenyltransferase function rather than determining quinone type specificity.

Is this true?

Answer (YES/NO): NO